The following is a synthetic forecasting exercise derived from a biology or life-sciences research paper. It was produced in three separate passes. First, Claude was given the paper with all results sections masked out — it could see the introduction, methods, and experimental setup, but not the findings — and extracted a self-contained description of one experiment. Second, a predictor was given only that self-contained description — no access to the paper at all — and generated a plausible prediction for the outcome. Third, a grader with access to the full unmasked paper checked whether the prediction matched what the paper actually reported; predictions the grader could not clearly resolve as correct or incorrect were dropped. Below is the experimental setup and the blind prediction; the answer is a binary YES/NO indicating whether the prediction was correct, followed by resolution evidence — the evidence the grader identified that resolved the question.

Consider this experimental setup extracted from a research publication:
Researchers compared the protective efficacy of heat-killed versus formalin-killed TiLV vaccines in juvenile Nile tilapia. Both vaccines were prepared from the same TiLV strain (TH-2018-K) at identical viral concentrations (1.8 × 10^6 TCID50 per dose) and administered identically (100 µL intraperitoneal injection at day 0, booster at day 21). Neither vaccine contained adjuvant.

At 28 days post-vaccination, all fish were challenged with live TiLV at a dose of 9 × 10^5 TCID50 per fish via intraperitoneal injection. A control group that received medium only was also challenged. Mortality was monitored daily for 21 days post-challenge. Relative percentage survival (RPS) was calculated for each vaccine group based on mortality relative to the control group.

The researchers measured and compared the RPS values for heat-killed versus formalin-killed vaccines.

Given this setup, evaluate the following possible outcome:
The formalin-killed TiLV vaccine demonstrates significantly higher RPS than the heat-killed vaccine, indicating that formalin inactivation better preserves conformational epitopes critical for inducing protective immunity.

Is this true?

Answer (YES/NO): NO